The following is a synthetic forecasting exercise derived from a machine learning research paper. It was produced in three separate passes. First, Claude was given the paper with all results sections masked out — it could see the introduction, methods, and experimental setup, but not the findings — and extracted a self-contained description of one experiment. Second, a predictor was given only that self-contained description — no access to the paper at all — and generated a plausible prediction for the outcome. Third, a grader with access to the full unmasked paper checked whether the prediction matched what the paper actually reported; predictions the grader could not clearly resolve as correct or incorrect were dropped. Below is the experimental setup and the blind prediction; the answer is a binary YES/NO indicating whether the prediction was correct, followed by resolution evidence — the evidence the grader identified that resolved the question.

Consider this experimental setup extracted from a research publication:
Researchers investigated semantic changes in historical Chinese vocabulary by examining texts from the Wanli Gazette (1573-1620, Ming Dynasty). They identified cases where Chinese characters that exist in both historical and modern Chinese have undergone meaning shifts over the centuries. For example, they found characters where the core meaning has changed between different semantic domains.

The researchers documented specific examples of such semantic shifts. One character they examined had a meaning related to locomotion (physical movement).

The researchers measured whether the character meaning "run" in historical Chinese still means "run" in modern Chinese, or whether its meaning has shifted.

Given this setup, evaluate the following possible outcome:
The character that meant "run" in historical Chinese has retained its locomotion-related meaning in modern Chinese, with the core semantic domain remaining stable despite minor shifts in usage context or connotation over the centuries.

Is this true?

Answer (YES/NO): NO